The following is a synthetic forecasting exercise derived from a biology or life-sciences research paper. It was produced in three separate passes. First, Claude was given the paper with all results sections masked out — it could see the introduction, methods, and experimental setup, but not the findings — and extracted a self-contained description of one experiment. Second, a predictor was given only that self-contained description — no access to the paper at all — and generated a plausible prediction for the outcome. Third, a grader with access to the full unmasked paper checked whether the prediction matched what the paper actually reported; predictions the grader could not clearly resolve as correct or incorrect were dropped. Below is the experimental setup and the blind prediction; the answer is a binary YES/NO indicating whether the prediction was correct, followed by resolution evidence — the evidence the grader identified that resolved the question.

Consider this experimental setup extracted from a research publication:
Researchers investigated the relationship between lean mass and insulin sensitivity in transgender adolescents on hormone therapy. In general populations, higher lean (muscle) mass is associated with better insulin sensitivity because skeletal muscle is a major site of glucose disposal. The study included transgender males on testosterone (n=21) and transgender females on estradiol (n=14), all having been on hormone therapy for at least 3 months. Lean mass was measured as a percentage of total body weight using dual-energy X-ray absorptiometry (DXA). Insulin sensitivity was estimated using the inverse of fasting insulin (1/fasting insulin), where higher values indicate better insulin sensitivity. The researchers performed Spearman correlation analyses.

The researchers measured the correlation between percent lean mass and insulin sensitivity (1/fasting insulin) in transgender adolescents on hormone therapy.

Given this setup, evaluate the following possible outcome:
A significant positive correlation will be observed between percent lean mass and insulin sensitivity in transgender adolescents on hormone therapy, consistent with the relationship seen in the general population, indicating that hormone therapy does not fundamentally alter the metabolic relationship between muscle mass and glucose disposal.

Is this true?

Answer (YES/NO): YES